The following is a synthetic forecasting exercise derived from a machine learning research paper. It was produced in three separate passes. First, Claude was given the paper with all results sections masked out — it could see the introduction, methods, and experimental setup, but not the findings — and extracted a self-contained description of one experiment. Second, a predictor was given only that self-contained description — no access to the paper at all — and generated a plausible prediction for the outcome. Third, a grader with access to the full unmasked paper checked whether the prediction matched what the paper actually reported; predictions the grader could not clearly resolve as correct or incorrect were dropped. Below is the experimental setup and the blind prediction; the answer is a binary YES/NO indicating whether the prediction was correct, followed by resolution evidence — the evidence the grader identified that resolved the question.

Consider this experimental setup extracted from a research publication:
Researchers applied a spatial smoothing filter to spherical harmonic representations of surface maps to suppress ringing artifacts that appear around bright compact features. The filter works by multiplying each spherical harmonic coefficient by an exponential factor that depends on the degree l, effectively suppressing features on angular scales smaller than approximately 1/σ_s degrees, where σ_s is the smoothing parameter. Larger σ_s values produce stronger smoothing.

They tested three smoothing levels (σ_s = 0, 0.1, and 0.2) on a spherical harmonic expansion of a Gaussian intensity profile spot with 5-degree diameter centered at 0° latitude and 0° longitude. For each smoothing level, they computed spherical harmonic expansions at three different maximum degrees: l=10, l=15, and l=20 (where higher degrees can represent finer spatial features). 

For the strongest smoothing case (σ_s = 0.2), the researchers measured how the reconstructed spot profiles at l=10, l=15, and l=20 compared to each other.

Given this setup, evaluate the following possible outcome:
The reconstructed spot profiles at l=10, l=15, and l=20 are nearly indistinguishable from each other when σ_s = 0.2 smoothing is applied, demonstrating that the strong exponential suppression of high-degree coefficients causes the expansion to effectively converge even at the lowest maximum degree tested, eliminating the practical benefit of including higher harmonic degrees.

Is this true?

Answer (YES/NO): YES